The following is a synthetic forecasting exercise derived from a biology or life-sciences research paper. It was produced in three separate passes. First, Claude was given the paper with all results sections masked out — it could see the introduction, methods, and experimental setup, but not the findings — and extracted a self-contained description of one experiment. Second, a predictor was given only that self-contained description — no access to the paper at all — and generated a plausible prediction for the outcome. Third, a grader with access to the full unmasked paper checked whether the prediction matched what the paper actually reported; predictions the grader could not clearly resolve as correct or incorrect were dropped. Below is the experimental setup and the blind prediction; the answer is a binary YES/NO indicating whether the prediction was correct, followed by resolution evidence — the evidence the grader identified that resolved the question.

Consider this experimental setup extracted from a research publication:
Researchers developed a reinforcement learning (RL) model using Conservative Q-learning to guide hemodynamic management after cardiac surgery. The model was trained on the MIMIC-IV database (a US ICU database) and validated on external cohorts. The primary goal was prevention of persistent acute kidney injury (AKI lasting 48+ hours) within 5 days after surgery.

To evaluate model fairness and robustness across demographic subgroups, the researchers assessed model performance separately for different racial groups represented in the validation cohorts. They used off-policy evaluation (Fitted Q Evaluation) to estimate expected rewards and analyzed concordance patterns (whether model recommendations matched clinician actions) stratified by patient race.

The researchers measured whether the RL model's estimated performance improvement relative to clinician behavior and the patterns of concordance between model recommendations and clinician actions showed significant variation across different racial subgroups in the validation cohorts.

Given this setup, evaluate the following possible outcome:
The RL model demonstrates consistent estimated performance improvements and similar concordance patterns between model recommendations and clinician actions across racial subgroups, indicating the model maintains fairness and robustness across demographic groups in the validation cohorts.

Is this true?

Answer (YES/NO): YES